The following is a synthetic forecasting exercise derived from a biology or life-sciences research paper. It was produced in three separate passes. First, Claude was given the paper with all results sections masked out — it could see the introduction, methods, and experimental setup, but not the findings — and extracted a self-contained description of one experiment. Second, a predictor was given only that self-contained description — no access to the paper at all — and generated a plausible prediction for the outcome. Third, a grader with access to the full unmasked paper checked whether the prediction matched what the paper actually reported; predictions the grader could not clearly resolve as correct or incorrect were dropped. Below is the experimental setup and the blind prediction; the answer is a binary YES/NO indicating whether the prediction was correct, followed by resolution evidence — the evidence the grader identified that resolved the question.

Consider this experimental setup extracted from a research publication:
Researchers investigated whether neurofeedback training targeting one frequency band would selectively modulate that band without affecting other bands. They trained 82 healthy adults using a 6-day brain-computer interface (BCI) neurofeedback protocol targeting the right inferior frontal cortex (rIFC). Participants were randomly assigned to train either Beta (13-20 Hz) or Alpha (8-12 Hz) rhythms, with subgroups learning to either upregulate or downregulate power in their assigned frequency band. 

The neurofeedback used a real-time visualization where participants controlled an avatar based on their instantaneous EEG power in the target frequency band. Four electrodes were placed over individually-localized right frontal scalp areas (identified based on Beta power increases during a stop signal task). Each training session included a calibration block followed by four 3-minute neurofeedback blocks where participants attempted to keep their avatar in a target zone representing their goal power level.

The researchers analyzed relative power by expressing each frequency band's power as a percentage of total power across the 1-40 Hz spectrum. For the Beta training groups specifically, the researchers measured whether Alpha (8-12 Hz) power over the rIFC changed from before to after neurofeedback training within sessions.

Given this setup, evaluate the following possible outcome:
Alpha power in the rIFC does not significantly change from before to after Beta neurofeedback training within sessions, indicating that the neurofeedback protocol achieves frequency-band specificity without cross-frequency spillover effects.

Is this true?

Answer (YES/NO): YES